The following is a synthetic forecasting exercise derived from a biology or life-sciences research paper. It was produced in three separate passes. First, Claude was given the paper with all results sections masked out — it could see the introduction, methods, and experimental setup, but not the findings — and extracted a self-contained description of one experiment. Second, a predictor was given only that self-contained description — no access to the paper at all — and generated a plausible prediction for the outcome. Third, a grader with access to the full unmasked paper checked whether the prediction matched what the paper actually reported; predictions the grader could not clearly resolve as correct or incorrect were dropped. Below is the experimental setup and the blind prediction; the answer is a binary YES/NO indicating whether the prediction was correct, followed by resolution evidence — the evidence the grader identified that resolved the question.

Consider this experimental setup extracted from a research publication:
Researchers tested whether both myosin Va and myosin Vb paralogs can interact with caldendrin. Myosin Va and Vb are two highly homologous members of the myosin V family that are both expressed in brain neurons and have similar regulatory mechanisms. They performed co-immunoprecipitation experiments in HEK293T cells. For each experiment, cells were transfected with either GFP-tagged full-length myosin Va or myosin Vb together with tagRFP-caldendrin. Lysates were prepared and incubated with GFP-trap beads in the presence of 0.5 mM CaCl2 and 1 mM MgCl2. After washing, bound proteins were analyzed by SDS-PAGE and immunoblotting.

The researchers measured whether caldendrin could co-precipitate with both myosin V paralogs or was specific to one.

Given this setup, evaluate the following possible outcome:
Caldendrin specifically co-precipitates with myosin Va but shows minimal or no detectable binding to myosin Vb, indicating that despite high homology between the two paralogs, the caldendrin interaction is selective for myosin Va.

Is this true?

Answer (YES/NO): NO